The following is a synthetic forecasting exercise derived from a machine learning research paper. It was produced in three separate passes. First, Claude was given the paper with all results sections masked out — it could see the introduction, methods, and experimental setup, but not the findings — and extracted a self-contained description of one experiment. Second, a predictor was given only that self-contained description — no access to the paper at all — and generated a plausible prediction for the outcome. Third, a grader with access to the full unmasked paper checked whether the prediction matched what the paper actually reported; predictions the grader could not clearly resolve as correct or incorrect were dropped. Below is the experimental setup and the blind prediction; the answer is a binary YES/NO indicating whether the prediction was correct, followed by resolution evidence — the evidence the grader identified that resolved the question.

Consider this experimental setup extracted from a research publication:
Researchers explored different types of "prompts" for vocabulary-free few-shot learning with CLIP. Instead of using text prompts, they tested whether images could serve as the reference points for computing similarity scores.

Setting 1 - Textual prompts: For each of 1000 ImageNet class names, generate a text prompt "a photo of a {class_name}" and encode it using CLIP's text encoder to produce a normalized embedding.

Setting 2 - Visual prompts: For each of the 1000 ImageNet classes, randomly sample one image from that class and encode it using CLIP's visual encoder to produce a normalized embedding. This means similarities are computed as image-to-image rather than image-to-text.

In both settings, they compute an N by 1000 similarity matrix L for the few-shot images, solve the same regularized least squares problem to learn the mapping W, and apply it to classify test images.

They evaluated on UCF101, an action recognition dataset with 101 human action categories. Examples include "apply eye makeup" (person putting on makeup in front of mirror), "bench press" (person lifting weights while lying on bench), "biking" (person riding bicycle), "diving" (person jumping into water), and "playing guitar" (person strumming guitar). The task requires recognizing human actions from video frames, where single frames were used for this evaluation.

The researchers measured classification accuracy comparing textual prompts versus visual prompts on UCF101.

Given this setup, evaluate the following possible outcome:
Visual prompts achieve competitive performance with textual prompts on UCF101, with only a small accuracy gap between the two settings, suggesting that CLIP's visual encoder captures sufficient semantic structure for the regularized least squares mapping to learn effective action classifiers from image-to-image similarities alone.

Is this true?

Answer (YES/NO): YES